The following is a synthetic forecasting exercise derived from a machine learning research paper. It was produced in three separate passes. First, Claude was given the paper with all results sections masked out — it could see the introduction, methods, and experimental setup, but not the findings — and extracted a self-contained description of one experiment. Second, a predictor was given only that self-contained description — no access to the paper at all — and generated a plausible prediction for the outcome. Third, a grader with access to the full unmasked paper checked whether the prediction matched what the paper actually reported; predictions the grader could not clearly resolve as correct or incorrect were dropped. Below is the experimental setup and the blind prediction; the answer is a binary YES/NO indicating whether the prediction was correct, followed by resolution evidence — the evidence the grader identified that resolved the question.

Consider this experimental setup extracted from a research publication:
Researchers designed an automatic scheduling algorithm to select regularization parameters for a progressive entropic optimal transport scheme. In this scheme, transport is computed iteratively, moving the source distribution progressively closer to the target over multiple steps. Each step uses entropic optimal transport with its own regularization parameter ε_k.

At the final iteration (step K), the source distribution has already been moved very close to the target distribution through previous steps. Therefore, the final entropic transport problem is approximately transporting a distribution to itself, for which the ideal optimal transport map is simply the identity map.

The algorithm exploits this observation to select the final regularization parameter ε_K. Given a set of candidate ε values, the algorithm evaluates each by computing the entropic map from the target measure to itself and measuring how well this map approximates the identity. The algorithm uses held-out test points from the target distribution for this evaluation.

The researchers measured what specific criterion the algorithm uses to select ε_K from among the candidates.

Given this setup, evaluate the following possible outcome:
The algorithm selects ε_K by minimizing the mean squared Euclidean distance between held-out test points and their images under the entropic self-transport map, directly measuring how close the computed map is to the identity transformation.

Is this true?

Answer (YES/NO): NO